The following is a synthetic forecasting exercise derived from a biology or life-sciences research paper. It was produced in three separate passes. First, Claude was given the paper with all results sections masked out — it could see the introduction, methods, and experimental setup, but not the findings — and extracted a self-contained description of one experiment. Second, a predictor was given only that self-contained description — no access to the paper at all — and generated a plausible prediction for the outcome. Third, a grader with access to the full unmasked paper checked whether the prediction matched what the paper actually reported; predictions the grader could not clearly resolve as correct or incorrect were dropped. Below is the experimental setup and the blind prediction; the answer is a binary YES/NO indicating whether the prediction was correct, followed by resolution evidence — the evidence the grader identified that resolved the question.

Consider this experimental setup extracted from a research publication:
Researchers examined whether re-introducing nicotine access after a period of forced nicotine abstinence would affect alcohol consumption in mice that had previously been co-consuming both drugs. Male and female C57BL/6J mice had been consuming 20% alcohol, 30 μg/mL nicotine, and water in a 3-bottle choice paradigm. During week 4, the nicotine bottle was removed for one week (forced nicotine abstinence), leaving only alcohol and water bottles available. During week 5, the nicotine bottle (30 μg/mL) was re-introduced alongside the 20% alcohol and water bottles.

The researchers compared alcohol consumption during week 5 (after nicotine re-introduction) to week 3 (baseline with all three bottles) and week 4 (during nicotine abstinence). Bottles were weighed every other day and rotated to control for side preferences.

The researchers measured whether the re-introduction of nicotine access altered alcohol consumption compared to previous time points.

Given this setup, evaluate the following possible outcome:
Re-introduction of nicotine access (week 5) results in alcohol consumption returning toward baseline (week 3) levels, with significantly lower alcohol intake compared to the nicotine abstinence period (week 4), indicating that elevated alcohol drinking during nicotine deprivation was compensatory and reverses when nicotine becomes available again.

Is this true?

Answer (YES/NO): NO